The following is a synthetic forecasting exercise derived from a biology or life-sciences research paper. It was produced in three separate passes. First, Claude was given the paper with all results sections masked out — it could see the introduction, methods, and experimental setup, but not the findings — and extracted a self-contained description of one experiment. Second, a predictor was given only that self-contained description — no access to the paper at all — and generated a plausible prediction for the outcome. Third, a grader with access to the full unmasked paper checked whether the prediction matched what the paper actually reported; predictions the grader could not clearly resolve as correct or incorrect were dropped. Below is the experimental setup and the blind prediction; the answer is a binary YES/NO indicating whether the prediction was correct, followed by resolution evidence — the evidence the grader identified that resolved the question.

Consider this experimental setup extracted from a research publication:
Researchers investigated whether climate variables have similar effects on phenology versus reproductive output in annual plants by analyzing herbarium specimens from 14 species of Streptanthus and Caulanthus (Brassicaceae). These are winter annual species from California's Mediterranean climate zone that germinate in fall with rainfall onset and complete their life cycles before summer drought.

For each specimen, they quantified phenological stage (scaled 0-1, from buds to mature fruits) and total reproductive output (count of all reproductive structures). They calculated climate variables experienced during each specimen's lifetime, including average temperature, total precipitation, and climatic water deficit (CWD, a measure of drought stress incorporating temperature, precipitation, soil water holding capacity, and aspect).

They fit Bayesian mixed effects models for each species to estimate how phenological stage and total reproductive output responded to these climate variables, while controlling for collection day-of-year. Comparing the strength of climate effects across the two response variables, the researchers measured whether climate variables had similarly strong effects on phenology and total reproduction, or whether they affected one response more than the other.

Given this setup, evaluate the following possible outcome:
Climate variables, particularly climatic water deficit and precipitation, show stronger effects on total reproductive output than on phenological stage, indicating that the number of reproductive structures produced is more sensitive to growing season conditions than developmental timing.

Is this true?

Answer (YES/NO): NO